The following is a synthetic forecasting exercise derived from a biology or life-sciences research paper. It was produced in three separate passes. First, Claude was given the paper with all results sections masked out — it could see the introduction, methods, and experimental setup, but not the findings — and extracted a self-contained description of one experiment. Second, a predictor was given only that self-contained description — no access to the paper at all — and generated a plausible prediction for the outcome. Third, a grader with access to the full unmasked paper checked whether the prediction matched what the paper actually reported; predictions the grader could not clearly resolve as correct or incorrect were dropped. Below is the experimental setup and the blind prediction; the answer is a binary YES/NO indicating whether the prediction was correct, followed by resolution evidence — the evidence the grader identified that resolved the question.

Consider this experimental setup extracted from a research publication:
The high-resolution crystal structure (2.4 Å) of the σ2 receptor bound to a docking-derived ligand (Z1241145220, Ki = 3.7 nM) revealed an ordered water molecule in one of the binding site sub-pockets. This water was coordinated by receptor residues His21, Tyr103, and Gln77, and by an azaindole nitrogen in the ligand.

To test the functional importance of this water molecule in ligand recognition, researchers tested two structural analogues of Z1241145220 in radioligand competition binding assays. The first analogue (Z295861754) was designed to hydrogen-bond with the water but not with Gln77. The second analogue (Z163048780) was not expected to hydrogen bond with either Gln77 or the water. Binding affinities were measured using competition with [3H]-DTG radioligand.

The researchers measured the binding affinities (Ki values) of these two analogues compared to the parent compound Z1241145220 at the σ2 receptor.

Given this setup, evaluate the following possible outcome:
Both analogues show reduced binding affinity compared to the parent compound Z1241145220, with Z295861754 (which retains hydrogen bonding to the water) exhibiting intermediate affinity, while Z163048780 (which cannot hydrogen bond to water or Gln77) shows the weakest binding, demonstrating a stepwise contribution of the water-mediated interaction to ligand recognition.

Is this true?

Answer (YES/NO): YES